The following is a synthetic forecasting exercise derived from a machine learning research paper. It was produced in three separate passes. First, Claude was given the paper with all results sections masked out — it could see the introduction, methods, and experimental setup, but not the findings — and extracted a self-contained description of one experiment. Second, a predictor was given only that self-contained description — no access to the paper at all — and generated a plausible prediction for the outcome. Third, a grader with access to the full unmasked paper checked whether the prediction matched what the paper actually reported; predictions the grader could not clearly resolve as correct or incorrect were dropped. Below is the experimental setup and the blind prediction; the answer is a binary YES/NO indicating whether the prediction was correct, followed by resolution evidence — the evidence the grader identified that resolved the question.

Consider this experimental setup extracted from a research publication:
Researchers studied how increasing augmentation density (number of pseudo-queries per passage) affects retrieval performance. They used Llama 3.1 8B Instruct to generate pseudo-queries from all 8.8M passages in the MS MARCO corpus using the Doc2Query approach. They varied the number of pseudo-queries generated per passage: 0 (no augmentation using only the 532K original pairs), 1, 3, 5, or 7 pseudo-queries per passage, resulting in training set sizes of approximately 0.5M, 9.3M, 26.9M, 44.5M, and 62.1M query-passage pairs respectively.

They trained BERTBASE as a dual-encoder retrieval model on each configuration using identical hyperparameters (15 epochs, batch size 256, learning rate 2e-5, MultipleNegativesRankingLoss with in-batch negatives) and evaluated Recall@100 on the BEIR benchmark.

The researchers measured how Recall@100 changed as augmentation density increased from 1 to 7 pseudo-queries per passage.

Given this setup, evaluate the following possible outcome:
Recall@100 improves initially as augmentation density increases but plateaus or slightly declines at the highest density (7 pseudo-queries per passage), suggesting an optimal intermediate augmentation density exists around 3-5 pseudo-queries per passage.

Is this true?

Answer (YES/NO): NO